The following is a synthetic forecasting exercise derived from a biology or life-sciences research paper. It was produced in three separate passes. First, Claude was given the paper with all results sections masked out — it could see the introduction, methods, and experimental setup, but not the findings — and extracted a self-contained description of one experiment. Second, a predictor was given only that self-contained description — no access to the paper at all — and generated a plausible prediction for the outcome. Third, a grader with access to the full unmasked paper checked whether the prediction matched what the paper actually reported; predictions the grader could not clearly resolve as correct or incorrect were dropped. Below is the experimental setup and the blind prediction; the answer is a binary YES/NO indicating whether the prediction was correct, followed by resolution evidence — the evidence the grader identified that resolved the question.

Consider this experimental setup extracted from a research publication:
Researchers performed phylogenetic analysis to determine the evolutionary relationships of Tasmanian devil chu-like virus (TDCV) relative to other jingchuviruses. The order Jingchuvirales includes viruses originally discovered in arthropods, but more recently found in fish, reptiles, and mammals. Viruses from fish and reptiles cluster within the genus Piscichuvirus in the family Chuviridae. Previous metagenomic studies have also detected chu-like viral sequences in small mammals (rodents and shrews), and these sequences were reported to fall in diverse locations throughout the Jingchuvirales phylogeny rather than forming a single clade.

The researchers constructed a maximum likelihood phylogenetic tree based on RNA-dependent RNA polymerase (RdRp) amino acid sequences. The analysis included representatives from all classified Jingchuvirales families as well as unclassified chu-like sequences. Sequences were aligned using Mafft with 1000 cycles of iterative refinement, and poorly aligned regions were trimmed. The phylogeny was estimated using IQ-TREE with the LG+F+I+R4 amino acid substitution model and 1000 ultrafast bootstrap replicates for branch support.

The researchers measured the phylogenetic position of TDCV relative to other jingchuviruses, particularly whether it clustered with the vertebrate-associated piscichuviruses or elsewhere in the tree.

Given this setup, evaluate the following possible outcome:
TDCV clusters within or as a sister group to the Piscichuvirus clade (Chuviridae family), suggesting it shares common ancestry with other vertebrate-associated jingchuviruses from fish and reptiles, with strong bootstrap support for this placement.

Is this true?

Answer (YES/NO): NO